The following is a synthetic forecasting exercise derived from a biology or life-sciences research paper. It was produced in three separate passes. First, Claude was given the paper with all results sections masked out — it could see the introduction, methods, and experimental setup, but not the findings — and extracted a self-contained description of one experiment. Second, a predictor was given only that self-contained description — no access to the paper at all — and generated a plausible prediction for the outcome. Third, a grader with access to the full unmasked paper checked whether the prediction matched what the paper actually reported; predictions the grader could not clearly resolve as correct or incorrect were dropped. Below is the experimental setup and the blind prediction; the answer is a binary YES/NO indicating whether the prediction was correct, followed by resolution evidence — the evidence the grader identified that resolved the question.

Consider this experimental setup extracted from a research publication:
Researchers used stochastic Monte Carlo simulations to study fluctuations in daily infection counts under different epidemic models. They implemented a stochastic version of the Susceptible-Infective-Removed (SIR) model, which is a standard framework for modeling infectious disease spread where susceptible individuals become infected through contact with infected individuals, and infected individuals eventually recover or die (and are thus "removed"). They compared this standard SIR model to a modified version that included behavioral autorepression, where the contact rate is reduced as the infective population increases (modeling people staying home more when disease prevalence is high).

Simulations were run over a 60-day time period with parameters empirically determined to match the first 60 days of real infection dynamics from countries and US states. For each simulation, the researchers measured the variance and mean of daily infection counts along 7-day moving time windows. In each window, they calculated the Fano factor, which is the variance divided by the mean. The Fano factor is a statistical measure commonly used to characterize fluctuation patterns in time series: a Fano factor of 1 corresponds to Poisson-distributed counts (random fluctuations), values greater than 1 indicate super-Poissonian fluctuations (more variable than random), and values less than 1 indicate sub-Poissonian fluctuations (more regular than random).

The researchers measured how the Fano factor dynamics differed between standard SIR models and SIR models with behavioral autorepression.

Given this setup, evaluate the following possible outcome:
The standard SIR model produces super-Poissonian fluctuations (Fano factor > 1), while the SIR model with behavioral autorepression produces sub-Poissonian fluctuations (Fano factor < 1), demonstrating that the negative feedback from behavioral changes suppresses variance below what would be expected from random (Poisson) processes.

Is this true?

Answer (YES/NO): NO